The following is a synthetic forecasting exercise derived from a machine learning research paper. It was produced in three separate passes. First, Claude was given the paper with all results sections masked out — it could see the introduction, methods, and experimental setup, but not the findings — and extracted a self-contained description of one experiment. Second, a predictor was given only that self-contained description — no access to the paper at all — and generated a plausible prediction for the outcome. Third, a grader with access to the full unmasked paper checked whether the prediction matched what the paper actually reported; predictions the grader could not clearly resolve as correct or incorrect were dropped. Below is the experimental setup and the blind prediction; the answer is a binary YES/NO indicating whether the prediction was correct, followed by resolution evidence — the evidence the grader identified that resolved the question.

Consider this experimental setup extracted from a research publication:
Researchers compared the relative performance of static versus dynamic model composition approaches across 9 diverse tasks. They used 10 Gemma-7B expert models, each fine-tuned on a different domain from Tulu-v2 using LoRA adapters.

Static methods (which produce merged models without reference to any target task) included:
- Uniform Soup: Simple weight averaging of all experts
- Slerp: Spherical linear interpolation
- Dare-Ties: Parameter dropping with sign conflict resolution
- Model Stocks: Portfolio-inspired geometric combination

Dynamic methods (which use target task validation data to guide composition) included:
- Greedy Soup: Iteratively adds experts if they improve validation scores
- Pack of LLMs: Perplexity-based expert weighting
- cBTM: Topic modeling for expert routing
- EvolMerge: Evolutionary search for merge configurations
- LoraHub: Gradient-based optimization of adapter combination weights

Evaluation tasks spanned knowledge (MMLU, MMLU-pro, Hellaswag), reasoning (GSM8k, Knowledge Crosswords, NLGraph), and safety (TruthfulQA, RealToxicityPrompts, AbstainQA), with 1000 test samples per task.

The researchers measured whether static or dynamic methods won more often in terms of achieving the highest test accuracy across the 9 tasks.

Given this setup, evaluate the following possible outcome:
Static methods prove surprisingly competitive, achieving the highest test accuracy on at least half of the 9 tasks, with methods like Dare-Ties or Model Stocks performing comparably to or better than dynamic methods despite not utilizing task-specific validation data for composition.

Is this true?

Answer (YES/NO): NO